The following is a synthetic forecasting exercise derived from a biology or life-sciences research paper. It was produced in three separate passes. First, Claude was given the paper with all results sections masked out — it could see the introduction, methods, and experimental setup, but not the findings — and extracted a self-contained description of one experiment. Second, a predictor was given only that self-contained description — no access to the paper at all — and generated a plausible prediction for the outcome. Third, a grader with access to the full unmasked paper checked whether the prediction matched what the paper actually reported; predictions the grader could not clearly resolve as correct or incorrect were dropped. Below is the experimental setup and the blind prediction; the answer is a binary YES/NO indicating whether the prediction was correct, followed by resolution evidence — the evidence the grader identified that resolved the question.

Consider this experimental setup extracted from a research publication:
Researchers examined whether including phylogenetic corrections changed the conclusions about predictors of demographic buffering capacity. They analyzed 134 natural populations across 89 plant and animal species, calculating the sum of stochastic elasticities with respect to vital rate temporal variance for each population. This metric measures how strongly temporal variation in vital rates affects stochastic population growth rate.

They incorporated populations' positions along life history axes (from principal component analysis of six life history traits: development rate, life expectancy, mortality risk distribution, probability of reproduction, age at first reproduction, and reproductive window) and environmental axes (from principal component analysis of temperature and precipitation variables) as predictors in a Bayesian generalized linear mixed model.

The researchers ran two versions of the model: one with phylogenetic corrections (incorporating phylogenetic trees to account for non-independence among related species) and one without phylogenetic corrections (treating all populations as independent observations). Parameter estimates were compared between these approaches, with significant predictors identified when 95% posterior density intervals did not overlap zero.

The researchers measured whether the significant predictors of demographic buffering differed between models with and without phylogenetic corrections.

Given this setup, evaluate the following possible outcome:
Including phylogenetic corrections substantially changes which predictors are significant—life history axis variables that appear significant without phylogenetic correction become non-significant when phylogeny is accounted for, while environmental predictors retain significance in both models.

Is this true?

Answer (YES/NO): NO